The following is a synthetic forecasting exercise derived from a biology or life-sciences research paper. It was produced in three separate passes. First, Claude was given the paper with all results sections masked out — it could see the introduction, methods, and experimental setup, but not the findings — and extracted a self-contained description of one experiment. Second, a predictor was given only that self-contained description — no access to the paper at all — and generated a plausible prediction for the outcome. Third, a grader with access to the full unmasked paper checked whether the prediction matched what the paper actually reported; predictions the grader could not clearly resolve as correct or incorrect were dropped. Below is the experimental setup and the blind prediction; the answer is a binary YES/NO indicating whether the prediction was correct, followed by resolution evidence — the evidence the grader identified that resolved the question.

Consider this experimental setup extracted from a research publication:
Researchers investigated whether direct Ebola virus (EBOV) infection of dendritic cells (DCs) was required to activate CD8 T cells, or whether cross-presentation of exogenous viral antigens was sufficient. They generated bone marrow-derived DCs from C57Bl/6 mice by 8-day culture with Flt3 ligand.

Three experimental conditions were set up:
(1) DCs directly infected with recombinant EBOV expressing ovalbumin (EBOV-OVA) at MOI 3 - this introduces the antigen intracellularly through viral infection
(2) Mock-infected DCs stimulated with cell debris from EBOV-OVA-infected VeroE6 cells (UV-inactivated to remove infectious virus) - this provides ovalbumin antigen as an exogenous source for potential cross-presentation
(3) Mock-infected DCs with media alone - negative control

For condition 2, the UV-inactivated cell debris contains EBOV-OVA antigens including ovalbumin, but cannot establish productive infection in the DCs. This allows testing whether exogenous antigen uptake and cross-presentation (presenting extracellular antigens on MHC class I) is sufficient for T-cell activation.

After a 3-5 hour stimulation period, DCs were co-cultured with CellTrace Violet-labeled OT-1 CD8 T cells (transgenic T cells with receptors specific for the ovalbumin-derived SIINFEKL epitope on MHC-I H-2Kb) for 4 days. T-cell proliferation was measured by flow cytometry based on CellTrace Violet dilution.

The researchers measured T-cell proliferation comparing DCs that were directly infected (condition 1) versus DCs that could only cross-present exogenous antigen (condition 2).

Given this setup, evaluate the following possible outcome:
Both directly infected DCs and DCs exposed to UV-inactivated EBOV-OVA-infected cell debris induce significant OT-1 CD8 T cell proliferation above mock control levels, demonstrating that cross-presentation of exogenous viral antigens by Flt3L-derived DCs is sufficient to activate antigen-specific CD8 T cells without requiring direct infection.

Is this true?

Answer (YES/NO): YES